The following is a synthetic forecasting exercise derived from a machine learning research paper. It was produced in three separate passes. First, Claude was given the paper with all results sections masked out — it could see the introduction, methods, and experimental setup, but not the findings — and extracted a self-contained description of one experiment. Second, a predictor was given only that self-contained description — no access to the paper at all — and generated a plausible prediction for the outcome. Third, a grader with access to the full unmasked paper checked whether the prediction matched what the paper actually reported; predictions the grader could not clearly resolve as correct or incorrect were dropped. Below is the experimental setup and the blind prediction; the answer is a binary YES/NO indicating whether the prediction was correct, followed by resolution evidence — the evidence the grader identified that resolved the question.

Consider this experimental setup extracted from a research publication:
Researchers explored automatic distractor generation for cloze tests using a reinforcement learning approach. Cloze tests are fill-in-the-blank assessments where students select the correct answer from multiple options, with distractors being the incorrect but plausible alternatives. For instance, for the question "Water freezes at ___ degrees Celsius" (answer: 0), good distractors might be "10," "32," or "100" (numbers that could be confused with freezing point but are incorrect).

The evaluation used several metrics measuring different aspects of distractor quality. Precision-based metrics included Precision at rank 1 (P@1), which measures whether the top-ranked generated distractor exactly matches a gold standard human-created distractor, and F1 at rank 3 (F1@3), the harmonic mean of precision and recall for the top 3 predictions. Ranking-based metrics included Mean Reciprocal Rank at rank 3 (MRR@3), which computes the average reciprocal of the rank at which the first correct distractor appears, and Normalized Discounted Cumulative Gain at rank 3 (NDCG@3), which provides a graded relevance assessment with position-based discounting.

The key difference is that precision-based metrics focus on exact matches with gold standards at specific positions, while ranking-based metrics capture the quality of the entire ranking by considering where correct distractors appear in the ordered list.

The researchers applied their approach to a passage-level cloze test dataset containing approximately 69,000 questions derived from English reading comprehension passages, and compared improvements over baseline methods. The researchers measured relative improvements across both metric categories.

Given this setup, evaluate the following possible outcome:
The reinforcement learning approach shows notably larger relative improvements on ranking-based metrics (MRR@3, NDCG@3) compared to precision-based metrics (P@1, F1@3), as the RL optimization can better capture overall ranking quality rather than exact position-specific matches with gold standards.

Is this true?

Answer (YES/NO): YES